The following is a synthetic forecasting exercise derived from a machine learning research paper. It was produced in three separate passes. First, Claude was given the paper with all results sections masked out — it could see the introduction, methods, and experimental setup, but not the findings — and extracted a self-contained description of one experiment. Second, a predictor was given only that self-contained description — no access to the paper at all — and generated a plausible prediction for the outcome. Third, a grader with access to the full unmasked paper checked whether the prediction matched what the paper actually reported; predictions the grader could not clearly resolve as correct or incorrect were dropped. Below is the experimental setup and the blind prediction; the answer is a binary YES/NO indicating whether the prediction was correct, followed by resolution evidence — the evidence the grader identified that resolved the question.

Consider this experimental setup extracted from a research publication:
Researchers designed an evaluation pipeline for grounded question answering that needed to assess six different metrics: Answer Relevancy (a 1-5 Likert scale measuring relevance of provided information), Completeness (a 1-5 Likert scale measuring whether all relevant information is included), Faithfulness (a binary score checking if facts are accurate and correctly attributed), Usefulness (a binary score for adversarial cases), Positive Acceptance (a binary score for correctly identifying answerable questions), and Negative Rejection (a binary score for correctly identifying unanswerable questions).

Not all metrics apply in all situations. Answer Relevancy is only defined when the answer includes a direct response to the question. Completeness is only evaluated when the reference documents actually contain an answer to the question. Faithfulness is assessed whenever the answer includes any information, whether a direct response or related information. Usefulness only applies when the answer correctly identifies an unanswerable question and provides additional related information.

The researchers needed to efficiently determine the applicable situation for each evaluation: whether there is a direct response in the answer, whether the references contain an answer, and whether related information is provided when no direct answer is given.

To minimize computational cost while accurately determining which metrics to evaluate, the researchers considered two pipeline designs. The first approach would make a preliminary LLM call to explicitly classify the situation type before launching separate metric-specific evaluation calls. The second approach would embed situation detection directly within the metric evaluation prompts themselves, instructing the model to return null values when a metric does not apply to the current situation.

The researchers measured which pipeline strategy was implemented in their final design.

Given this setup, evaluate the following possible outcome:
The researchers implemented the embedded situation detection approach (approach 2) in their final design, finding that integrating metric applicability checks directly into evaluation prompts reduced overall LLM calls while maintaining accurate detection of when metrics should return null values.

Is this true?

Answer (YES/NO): YES